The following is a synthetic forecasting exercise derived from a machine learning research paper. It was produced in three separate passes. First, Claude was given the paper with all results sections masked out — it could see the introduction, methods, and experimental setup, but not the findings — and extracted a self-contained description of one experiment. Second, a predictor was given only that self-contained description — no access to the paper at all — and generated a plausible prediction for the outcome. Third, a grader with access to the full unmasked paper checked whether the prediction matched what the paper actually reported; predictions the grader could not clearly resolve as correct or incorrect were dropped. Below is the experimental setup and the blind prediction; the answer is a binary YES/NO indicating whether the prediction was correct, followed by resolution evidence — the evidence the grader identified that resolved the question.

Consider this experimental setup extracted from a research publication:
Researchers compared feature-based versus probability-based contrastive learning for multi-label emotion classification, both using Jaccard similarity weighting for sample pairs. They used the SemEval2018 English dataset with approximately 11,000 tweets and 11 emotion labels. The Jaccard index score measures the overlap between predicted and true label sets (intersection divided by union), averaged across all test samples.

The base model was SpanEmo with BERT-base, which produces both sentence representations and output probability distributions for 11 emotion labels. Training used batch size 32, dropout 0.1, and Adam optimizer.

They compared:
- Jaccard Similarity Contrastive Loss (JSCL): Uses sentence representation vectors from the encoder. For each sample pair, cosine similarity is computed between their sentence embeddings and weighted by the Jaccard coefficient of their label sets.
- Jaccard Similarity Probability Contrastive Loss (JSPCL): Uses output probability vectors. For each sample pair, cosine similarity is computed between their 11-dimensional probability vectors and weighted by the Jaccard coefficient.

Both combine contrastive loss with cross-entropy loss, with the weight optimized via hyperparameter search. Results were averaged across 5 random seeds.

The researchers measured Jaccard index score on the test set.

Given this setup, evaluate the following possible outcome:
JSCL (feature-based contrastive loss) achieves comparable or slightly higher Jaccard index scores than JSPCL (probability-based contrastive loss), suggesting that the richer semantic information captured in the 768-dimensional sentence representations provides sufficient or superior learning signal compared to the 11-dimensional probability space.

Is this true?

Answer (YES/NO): YES